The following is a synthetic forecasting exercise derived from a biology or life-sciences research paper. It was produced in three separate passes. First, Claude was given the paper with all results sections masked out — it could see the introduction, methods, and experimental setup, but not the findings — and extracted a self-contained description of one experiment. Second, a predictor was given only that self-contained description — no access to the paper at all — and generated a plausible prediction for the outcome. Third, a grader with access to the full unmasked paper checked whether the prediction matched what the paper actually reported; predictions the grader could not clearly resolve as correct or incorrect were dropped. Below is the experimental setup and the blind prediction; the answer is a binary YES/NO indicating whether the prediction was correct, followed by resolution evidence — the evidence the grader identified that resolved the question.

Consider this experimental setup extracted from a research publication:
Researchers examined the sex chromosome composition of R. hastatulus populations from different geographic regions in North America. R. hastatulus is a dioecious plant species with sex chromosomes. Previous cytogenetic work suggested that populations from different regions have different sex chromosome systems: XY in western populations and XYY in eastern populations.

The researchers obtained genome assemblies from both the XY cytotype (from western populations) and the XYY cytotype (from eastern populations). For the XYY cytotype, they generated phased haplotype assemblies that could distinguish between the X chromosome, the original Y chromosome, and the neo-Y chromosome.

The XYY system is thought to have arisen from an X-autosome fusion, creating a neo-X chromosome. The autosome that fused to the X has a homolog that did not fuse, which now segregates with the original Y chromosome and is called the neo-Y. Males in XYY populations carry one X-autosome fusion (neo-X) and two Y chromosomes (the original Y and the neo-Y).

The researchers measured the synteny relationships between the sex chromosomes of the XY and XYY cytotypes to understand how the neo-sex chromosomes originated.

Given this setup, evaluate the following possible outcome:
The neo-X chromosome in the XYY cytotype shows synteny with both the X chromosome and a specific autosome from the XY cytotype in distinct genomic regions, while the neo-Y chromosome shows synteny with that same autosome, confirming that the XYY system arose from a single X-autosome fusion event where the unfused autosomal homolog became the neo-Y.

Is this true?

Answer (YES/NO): YES